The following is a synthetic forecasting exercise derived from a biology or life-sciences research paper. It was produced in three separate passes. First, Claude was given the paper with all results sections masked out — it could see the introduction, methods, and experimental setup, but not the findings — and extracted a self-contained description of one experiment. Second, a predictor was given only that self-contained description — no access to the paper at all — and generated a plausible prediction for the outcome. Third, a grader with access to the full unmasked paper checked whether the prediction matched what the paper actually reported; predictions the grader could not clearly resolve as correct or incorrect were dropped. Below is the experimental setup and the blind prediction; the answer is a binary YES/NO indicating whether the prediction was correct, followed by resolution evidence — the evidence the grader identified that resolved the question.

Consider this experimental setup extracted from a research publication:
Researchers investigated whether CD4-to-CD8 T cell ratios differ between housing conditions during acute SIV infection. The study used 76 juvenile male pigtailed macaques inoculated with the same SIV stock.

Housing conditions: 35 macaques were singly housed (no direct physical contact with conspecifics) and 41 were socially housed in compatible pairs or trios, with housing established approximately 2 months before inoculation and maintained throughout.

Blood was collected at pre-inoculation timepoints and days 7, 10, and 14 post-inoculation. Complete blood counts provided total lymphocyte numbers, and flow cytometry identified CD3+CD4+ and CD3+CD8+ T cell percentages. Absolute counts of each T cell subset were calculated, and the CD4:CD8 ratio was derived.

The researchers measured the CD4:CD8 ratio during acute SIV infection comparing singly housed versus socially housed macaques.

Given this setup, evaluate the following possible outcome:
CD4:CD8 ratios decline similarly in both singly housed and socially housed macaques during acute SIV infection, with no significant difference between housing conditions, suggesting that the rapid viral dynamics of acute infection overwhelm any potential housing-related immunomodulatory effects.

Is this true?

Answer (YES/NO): NO